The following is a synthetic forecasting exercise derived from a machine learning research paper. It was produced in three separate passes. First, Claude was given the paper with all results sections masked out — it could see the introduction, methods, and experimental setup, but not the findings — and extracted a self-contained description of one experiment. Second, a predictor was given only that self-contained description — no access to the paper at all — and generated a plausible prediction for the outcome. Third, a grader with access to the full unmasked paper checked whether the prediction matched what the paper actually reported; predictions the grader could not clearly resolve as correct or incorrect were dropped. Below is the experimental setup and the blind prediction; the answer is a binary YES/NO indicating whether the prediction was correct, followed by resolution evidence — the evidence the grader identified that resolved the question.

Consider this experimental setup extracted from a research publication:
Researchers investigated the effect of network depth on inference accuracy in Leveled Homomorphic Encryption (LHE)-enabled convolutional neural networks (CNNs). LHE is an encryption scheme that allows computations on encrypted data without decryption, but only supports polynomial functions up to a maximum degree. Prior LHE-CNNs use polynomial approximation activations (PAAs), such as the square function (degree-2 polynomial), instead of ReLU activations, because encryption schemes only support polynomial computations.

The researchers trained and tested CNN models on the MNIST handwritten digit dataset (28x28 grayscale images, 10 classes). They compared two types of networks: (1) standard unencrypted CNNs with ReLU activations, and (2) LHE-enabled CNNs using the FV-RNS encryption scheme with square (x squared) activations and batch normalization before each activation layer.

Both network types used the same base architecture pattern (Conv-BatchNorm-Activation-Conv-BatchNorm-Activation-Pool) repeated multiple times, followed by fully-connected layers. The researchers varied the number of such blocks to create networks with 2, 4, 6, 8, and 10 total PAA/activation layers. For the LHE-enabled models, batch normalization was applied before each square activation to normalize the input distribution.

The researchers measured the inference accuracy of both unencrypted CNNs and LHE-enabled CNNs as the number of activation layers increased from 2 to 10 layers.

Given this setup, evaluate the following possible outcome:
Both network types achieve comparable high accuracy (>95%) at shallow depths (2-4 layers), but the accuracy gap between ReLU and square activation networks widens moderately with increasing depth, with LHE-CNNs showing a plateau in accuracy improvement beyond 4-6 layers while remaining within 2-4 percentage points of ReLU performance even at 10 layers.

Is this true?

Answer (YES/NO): NO